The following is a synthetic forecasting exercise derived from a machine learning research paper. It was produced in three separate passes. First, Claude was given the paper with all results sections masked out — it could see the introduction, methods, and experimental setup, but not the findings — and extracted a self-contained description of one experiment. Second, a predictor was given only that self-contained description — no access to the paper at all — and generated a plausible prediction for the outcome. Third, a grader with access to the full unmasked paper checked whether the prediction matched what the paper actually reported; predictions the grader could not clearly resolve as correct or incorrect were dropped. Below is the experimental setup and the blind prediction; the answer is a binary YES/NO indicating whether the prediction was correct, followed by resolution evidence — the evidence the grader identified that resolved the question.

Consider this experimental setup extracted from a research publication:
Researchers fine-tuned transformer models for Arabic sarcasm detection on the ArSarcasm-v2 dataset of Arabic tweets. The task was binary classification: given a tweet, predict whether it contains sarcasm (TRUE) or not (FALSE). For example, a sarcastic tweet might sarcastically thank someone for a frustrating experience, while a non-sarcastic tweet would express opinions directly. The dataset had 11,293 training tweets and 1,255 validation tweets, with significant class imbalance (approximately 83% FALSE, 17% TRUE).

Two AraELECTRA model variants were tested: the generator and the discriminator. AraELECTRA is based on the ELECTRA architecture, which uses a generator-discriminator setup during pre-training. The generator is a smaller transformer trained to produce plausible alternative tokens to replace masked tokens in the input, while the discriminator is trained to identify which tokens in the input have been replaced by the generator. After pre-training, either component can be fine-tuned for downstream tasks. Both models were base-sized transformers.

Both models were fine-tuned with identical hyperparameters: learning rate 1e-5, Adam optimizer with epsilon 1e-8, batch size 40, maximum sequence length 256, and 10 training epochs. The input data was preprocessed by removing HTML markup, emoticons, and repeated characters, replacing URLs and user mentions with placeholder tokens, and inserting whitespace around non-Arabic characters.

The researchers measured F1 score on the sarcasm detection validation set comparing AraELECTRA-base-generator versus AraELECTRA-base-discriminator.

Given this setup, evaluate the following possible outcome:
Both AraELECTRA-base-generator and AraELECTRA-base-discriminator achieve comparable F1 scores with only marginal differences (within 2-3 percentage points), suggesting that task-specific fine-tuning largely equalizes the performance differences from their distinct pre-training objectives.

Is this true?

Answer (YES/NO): YES